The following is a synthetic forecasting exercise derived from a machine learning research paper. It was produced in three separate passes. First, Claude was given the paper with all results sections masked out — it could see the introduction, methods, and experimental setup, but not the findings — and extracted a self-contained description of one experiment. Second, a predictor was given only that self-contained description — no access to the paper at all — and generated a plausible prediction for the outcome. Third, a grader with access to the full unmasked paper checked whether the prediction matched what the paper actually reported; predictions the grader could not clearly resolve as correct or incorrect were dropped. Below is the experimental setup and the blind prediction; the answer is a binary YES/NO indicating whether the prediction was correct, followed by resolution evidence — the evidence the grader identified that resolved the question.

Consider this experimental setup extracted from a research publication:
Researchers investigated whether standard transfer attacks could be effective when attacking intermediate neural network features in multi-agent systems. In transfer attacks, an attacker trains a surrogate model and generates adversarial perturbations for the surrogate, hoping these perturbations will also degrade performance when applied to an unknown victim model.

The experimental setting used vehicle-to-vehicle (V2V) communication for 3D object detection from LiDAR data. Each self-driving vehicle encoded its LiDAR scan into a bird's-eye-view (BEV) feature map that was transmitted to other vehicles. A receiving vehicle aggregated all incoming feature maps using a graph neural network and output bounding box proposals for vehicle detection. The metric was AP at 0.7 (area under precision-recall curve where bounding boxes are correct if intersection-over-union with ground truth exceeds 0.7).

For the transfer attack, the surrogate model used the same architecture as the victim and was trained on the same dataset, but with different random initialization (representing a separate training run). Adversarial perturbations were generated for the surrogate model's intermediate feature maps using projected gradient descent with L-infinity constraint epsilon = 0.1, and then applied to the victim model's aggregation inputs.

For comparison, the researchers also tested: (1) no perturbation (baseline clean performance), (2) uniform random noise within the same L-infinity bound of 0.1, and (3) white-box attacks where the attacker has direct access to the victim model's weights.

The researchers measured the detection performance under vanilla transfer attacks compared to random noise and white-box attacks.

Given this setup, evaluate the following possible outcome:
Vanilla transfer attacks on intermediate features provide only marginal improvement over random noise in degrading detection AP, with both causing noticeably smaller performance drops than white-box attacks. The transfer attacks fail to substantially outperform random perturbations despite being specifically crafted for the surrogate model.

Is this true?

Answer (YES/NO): YES